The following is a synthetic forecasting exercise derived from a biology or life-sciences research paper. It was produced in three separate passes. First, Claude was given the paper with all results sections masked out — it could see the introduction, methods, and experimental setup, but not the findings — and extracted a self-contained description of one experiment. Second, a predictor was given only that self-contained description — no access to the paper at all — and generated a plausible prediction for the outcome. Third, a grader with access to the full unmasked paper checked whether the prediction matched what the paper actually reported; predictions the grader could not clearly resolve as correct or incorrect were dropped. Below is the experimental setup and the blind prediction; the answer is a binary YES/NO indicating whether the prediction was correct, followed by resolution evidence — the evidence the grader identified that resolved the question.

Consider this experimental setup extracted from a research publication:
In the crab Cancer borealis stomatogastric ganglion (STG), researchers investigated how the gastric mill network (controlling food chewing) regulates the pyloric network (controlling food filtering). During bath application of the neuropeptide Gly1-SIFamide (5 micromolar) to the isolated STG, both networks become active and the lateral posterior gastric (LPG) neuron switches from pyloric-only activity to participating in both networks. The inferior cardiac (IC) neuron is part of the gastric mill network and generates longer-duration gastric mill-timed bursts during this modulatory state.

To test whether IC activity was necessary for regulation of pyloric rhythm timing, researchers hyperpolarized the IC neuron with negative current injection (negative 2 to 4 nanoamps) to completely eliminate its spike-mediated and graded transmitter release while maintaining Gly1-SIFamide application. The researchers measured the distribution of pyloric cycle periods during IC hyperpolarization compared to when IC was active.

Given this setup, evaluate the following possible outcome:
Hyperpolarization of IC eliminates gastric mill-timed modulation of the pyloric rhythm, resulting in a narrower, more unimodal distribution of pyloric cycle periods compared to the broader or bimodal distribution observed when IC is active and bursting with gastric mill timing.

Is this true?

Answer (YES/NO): YES